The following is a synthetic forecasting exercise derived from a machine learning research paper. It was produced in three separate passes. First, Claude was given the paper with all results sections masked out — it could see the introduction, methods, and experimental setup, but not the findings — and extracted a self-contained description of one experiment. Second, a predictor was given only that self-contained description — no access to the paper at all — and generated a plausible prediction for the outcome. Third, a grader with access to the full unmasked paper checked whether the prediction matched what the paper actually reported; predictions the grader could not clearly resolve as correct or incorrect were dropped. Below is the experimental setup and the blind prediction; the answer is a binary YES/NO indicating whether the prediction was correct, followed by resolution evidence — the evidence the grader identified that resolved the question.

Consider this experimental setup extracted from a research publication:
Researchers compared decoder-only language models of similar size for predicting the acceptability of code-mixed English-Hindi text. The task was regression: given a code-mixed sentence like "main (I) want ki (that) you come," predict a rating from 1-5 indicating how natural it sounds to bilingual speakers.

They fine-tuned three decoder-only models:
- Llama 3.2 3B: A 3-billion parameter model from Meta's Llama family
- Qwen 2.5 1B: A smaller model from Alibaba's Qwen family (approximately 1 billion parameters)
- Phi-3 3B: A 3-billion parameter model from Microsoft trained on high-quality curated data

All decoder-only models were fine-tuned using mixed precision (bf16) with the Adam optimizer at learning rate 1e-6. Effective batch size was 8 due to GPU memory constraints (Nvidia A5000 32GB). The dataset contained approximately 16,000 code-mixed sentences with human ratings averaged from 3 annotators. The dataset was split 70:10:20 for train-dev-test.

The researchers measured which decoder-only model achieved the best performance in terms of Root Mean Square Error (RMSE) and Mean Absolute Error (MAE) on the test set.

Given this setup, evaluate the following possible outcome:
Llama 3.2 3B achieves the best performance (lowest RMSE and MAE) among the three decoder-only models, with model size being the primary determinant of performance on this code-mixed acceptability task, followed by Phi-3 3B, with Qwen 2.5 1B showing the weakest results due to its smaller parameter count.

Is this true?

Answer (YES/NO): NO